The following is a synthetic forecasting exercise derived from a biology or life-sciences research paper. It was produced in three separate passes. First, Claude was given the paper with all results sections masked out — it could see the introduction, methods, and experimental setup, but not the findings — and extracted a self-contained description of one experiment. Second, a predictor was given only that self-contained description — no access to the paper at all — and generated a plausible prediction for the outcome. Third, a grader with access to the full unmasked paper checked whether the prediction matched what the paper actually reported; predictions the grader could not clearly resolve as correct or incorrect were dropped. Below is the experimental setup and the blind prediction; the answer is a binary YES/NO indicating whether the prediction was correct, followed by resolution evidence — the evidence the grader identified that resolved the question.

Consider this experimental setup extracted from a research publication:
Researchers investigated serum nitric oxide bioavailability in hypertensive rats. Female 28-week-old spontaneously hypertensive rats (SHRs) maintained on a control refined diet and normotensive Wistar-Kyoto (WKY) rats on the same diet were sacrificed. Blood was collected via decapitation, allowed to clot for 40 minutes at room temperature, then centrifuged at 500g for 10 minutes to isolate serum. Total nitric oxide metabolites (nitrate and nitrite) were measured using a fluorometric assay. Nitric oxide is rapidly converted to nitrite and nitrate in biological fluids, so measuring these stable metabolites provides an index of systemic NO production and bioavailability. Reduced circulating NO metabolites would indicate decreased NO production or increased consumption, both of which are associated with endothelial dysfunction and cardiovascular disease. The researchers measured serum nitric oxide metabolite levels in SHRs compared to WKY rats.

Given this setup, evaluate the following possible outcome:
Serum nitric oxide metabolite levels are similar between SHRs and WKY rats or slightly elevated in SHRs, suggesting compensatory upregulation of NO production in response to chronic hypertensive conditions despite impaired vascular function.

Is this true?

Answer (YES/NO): YES